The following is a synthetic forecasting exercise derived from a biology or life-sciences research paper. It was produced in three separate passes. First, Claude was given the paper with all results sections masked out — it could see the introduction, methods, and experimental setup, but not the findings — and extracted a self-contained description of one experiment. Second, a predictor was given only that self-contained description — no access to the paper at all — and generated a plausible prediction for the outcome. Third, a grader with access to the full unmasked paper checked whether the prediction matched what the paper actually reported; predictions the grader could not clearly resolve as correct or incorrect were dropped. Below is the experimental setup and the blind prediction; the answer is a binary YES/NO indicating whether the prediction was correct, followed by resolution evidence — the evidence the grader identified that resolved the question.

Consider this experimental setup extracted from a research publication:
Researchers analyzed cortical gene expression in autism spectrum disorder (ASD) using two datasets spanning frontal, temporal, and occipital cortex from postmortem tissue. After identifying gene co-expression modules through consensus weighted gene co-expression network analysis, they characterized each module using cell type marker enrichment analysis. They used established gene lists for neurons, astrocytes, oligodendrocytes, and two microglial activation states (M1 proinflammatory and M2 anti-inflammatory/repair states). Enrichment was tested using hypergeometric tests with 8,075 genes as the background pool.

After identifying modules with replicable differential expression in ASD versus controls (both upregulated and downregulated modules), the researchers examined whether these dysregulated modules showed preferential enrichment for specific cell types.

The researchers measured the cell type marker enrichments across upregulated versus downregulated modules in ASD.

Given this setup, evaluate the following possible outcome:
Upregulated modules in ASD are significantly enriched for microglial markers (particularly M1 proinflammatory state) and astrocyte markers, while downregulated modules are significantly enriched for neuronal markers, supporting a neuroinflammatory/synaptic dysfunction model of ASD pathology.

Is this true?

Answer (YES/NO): NO